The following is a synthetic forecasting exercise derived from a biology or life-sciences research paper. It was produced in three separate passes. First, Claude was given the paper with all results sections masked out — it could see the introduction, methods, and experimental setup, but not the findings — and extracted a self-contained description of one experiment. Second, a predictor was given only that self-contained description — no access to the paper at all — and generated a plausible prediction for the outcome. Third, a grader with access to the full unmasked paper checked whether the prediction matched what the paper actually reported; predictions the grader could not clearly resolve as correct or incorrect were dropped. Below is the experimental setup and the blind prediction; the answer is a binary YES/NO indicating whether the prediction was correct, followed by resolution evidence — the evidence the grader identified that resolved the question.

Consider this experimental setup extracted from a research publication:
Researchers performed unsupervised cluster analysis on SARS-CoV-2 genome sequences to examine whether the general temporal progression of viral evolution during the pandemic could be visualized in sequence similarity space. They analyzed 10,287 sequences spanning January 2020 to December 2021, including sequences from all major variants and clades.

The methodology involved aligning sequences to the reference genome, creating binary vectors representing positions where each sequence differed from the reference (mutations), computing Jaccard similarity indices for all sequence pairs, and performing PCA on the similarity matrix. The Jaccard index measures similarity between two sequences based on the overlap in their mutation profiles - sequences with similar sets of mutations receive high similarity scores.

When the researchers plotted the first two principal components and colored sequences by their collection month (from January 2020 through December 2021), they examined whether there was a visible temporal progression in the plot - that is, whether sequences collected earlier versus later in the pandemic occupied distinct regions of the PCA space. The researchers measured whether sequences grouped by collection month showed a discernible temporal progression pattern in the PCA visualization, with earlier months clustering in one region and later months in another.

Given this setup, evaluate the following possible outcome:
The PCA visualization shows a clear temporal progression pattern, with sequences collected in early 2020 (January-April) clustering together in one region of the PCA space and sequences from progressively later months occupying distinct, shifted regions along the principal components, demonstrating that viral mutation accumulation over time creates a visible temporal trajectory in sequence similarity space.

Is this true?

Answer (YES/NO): YES